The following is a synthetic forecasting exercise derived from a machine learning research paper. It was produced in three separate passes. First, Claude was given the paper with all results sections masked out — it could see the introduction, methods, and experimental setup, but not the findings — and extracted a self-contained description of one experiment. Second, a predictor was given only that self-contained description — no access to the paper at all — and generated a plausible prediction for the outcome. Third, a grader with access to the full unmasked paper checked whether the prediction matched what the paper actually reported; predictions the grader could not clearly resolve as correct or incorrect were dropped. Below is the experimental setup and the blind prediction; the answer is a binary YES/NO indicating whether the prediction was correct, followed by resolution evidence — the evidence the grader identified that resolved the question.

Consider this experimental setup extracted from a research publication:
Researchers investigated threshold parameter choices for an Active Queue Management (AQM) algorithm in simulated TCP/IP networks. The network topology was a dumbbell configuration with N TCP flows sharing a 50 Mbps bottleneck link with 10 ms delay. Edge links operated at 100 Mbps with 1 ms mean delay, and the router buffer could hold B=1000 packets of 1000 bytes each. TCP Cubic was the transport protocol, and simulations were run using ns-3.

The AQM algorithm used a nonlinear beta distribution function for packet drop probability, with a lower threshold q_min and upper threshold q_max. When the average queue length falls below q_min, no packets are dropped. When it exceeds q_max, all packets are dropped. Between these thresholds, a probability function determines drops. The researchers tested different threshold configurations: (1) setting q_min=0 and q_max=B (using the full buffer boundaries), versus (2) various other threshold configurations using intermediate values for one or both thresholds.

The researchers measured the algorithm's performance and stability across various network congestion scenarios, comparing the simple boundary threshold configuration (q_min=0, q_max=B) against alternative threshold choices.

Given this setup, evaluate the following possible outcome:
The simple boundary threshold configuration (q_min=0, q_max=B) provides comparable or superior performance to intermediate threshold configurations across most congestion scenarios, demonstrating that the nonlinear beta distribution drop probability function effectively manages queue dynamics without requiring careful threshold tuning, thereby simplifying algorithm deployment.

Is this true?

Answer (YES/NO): YES